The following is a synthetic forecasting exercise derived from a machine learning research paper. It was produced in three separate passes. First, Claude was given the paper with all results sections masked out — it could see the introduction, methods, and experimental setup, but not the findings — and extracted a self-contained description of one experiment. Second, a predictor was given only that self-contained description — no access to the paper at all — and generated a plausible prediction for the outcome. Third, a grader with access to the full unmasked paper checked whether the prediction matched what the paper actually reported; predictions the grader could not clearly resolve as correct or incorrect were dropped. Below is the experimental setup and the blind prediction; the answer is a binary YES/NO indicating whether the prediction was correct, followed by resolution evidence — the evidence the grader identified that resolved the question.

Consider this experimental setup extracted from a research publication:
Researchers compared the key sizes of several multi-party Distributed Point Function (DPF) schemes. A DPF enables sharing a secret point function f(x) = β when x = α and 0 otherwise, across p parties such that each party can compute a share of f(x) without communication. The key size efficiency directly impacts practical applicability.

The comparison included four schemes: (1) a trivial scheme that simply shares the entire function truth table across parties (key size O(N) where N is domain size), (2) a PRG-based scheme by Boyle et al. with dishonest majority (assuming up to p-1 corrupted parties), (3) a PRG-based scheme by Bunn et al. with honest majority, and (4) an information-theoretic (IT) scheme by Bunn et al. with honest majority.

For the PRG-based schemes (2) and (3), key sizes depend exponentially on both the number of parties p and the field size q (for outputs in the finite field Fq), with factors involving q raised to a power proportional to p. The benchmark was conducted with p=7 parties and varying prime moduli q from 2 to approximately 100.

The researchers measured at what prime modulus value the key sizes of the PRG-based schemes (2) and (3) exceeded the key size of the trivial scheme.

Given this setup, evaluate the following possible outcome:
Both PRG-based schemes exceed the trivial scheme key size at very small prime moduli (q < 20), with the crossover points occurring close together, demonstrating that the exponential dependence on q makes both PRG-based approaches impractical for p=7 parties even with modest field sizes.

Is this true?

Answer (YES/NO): YES